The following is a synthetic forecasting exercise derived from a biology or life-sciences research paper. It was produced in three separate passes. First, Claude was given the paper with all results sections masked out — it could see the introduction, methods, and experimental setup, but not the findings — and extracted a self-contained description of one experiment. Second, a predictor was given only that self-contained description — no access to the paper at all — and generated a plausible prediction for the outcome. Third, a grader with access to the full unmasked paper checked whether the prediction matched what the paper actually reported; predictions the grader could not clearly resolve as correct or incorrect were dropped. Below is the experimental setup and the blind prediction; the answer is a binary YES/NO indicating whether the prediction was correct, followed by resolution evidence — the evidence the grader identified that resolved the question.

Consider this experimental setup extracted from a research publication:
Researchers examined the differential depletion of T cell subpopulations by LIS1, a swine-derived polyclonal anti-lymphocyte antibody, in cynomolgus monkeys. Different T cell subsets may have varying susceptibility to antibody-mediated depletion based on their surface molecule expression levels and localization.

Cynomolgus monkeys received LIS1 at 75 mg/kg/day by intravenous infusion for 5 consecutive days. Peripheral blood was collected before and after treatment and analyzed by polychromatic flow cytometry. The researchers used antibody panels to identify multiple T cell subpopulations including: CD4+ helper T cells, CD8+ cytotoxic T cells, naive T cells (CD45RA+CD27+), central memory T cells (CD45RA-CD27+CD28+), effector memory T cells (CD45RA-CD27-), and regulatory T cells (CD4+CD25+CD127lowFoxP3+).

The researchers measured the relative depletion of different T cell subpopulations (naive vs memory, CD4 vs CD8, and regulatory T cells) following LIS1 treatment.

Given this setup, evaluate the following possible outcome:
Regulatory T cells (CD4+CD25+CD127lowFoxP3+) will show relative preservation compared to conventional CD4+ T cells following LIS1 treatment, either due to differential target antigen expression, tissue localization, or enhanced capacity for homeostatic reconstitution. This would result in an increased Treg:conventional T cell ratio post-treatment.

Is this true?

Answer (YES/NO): YES